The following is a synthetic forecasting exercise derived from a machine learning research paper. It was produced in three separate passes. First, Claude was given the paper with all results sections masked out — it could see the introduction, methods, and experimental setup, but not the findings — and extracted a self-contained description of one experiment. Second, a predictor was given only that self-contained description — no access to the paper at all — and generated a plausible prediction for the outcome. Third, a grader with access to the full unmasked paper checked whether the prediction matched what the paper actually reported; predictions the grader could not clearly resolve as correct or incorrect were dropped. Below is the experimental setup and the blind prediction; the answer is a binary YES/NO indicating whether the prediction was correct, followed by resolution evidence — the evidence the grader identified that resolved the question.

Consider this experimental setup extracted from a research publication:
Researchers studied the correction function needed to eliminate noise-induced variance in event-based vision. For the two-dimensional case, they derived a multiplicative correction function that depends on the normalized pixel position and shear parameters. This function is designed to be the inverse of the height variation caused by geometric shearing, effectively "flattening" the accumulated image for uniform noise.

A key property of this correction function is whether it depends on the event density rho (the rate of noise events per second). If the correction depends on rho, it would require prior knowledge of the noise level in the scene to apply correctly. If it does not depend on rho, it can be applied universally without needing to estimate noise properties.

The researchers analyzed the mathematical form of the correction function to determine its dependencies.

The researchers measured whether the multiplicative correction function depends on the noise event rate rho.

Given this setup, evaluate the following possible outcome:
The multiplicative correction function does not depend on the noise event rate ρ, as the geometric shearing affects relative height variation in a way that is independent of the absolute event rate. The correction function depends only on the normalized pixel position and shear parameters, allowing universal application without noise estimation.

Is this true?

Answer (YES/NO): YES